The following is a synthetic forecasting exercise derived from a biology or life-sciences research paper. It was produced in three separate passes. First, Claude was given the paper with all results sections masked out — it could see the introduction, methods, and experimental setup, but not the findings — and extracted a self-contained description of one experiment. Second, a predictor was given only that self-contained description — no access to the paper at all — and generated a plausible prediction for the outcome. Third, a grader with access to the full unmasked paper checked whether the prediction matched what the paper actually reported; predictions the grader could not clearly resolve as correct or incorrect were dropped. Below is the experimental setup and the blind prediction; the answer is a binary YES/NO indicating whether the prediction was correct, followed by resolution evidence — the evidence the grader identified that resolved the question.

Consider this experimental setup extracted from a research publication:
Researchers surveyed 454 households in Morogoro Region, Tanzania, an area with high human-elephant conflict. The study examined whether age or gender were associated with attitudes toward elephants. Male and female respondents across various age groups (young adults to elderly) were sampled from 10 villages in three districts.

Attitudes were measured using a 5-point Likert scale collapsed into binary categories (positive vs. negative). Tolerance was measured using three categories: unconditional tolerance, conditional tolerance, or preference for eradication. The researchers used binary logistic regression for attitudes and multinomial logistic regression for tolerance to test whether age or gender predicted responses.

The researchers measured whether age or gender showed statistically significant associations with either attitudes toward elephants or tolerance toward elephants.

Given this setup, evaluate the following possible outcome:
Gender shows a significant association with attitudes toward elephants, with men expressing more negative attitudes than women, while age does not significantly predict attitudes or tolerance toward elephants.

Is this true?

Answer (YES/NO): NO